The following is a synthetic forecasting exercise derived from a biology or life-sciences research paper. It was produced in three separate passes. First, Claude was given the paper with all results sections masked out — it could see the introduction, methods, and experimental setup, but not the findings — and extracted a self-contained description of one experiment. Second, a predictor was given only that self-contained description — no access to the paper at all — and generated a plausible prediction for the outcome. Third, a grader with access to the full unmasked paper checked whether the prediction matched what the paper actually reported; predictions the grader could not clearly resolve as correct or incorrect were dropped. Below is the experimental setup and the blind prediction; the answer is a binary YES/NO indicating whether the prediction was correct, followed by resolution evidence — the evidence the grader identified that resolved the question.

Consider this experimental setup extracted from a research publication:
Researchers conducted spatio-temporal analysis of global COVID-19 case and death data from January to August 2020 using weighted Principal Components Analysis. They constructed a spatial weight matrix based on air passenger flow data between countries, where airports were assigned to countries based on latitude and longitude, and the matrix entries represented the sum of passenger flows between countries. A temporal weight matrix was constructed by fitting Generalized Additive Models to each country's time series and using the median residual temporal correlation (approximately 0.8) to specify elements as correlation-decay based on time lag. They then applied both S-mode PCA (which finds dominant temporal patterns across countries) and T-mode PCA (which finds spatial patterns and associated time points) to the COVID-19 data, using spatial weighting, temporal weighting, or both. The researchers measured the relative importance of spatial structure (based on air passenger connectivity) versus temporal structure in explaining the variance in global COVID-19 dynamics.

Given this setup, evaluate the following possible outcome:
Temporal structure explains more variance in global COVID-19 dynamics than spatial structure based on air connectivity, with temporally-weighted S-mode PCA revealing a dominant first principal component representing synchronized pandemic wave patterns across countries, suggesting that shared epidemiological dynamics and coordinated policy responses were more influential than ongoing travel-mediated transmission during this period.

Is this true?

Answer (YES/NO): YES